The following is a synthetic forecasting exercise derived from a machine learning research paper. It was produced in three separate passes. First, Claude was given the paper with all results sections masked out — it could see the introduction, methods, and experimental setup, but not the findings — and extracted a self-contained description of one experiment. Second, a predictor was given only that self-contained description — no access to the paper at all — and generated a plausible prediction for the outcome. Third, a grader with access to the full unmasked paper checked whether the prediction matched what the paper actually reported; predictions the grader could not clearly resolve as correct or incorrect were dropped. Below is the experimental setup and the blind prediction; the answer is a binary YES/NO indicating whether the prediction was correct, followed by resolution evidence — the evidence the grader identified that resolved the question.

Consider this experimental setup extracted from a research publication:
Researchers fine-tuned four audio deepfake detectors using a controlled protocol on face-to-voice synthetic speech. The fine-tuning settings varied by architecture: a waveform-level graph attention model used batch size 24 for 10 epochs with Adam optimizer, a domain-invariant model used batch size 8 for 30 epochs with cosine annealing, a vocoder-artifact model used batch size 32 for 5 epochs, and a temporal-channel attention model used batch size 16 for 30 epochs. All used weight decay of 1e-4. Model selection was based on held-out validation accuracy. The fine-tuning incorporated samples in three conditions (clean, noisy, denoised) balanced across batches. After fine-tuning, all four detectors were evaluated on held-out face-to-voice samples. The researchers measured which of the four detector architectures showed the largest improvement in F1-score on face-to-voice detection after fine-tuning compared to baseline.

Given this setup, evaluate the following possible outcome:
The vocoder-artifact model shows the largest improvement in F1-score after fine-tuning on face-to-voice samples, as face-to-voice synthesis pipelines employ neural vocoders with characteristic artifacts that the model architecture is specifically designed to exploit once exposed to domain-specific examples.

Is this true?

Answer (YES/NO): YES